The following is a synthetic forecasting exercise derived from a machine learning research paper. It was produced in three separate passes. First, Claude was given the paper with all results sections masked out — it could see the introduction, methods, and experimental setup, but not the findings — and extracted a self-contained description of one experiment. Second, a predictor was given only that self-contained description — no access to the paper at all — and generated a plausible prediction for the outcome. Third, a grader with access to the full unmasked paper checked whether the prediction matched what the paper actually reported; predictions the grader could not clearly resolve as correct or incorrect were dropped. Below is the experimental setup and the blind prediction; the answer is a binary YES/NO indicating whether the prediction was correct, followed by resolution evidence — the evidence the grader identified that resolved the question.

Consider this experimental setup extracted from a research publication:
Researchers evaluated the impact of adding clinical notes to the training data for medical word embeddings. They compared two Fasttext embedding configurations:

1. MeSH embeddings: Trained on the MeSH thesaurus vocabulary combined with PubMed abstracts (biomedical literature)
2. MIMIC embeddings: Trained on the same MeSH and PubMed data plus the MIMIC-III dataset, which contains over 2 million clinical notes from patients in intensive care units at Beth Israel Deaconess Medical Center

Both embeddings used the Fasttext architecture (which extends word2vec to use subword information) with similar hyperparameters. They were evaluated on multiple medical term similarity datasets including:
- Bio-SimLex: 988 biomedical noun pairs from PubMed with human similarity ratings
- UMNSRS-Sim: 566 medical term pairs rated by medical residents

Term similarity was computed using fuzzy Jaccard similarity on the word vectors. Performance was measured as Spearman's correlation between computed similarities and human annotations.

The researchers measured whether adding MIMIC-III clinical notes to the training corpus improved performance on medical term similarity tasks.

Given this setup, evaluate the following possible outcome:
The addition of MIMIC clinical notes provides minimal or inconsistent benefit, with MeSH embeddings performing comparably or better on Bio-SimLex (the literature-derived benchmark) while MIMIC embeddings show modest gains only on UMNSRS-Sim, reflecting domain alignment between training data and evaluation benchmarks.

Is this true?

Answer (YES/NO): NO